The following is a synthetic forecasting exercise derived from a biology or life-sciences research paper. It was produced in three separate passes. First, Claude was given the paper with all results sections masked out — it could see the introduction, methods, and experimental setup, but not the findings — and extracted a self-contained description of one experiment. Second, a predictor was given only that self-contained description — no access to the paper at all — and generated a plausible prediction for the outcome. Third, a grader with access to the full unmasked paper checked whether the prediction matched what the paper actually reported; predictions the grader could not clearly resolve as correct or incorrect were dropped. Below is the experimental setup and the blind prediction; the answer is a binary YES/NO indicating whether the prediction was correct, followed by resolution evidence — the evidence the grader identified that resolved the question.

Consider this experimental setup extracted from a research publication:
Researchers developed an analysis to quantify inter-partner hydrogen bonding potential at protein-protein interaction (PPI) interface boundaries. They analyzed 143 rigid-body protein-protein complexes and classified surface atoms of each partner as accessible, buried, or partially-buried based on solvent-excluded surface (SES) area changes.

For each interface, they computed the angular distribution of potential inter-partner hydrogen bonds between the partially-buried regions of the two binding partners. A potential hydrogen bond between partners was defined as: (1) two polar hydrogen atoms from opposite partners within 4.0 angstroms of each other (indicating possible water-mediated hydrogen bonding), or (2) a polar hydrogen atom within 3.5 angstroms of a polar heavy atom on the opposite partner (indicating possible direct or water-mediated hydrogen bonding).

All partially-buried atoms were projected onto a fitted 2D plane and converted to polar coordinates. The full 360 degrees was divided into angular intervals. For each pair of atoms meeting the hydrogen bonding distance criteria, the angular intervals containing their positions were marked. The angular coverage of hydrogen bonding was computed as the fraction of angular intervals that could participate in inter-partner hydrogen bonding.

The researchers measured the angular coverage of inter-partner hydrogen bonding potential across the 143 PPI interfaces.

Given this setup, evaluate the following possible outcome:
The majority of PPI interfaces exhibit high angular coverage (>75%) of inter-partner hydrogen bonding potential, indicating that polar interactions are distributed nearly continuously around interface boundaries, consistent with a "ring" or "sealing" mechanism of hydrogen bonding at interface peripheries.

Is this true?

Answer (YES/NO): NO